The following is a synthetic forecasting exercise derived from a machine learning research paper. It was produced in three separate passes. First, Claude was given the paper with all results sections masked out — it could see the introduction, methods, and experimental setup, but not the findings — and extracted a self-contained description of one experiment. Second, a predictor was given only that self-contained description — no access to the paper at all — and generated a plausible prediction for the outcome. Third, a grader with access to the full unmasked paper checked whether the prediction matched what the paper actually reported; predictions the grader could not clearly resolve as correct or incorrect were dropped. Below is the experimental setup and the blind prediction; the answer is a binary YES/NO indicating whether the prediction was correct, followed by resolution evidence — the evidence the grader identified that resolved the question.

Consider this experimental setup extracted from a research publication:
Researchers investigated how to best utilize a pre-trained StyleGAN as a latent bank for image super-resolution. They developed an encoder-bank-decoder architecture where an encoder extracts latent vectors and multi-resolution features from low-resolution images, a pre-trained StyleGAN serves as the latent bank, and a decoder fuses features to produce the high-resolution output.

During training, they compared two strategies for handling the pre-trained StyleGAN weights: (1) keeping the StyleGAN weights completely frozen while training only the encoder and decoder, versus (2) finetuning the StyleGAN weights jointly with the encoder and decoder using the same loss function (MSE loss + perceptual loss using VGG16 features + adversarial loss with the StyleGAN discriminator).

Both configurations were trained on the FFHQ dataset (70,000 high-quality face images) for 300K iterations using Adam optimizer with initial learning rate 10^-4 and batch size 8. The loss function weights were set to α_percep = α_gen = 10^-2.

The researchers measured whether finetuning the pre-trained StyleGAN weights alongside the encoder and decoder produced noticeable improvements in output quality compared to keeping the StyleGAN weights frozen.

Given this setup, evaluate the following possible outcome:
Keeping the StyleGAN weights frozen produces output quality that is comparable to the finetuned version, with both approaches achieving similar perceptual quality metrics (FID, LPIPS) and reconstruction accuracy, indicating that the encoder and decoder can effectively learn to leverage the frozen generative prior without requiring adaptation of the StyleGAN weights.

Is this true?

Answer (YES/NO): NO